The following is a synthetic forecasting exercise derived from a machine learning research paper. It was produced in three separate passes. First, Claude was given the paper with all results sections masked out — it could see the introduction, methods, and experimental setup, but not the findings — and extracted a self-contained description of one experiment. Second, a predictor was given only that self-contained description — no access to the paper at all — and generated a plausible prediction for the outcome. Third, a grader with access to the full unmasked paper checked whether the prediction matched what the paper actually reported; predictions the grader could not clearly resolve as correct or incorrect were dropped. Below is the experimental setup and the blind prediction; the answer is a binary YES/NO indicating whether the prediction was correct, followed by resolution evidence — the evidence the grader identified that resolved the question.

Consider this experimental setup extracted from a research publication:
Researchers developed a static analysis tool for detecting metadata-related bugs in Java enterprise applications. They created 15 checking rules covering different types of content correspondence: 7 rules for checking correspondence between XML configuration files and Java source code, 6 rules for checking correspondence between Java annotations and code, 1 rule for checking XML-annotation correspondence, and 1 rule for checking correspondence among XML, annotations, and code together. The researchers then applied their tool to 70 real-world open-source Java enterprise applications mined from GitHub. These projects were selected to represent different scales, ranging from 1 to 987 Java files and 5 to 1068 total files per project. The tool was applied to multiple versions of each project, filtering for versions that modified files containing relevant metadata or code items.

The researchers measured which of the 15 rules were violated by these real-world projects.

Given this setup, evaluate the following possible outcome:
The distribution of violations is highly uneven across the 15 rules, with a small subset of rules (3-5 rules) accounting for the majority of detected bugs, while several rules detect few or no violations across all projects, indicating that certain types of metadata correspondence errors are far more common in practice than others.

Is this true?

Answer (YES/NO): NO